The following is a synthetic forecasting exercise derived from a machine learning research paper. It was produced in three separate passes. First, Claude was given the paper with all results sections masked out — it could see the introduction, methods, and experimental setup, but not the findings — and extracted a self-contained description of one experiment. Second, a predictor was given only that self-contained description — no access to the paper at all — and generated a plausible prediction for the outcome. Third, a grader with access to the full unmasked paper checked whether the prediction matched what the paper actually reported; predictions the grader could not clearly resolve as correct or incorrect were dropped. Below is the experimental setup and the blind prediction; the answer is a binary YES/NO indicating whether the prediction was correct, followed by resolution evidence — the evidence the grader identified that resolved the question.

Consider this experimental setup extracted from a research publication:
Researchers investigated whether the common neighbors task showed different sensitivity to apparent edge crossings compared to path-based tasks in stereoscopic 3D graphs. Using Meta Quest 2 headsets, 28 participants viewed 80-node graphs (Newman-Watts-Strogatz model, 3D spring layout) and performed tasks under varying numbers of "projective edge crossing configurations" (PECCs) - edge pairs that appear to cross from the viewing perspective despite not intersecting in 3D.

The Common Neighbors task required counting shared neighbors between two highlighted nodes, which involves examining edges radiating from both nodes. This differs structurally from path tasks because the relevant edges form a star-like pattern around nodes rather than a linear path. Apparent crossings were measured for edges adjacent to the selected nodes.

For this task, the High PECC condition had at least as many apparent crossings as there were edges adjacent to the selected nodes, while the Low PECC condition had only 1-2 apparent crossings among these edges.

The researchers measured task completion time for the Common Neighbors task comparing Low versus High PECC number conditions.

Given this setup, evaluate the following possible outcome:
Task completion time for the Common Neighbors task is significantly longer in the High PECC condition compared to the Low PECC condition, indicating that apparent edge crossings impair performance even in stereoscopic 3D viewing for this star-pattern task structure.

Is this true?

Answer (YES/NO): YES